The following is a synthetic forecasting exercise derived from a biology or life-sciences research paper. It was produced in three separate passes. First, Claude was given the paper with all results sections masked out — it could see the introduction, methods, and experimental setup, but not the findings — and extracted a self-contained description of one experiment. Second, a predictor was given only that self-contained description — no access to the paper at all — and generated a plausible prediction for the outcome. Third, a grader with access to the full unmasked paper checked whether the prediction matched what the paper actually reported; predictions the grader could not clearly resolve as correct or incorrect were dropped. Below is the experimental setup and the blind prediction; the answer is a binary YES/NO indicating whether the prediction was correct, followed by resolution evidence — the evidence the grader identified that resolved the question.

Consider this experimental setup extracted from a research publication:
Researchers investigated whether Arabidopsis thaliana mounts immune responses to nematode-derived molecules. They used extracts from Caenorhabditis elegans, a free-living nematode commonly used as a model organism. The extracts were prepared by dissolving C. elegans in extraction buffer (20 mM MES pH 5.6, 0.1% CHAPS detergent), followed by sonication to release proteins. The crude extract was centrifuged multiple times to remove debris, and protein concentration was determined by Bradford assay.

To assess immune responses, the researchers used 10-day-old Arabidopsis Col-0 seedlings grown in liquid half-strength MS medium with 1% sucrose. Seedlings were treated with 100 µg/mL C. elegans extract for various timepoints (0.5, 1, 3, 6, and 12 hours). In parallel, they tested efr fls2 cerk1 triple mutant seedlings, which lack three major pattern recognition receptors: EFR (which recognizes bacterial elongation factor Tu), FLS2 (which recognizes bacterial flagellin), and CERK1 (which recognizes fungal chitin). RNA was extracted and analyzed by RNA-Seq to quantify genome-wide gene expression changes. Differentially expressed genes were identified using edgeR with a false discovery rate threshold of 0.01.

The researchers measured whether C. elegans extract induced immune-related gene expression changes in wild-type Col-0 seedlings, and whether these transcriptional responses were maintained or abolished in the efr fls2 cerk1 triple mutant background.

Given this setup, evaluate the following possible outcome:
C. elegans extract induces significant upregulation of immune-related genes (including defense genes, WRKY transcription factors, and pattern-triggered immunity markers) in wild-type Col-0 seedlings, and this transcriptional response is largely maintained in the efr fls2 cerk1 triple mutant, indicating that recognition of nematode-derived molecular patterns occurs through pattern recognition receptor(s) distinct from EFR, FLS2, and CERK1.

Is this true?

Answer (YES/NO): YES